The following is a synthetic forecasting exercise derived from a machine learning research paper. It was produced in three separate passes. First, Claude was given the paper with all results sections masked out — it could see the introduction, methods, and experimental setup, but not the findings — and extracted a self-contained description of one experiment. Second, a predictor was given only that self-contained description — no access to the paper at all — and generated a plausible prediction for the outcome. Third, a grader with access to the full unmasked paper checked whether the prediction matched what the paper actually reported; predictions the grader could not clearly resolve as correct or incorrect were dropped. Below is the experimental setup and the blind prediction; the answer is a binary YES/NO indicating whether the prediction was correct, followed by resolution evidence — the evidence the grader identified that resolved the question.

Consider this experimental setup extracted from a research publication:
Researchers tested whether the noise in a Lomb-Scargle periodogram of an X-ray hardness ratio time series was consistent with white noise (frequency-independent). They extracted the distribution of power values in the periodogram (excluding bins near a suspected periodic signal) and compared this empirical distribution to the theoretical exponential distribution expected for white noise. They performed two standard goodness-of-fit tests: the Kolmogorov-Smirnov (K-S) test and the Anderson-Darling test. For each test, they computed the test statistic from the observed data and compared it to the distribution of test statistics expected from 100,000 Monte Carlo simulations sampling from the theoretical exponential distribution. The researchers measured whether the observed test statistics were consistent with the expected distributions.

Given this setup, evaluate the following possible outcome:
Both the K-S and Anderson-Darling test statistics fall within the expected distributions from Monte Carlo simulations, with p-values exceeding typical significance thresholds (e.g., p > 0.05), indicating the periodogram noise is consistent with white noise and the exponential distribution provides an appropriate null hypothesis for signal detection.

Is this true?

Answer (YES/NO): YES